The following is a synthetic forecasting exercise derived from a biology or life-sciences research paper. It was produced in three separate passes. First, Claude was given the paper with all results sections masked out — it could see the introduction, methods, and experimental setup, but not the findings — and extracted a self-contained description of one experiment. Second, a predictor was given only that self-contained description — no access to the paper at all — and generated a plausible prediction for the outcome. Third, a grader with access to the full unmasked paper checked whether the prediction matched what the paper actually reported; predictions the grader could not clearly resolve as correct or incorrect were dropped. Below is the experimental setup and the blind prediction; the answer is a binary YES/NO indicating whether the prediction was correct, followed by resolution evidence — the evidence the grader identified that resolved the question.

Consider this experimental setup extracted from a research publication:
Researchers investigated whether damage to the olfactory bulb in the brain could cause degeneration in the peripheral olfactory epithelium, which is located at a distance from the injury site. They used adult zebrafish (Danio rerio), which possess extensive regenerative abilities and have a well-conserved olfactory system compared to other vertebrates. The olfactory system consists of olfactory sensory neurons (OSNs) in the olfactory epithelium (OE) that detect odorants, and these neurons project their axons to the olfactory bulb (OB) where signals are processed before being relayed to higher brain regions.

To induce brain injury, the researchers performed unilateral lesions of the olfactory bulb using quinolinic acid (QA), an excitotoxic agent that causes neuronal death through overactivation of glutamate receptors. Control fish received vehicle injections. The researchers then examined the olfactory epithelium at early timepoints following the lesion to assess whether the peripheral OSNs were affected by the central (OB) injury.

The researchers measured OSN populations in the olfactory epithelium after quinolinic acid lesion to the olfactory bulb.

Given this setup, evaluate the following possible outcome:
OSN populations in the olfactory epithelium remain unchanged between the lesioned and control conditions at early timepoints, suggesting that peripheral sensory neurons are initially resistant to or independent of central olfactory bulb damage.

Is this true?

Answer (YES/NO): NO